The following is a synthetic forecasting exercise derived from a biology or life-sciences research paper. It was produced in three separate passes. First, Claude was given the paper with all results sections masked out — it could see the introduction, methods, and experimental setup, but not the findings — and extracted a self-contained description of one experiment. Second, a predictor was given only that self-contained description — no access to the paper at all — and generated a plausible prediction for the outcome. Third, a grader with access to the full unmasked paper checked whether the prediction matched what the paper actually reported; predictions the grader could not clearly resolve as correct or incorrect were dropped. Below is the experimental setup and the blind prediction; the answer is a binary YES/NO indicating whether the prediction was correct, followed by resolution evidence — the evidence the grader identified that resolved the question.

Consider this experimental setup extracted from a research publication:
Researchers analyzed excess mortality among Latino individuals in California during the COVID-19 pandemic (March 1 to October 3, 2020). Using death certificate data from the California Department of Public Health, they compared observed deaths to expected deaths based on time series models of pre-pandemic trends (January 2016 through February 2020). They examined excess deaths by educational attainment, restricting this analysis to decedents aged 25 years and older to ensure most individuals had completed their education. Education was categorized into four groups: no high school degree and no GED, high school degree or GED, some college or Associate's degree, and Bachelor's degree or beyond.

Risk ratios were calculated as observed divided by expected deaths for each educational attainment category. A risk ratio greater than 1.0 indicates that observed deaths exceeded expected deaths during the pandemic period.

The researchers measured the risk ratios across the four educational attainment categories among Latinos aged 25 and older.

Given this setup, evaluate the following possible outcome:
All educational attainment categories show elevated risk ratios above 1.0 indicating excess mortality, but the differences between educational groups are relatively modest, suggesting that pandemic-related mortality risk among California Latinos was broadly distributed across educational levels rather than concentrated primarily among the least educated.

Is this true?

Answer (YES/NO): NO